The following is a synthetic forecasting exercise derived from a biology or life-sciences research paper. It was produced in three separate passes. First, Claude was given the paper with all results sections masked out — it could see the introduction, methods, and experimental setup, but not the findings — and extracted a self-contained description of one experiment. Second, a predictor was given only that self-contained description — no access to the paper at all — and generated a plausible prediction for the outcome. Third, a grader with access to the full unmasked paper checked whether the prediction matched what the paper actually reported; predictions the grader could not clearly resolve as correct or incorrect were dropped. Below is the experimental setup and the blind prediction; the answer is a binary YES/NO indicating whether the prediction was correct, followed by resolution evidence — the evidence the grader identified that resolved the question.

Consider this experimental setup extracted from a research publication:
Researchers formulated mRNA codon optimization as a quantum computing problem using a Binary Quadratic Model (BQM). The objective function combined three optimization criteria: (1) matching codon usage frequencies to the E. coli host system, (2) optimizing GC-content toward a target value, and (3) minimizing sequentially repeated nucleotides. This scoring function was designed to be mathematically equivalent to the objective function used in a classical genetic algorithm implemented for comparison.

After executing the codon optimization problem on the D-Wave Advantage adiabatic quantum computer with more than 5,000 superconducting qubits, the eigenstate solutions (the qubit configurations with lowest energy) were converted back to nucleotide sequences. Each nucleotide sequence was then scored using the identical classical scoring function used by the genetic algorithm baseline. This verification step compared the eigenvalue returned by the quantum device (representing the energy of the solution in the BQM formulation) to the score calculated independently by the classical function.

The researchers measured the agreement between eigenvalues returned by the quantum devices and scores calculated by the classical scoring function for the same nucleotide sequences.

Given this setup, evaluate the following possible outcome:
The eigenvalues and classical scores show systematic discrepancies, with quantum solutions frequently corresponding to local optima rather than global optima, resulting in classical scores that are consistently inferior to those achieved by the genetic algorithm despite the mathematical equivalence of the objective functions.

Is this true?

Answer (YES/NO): NO